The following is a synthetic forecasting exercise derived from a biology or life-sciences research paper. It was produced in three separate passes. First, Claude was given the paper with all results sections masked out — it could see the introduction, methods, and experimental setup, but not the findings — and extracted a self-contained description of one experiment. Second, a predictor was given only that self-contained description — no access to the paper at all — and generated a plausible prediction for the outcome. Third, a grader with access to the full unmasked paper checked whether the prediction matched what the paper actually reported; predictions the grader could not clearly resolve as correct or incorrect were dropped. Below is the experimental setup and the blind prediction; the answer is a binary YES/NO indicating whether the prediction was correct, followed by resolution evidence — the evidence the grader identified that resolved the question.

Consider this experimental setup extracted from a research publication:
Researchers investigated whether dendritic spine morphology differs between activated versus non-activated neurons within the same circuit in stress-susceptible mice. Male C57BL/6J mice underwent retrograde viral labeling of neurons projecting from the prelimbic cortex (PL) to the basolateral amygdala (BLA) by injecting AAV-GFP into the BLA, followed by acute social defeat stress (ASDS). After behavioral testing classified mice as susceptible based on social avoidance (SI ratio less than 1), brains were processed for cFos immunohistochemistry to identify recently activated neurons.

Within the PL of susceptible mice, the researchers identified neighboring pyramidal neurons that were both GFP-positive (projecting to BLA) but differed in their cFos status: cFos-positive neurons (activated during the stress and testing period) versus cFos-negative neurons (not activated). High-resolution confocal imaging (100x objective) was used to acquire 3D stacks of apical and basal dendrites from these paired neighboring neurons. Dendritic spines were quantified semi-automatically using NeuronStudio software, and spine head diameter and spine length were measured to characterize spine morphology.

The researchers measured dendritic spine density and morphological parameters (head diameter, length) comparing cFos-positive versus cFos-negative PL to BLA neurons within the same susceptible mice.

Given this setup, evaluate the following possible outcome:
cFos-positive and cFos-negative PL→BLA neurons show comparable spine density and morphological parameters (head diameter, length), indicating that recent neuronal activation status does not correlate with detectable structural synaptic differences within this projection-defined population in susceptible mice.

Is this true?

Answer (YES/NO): NO